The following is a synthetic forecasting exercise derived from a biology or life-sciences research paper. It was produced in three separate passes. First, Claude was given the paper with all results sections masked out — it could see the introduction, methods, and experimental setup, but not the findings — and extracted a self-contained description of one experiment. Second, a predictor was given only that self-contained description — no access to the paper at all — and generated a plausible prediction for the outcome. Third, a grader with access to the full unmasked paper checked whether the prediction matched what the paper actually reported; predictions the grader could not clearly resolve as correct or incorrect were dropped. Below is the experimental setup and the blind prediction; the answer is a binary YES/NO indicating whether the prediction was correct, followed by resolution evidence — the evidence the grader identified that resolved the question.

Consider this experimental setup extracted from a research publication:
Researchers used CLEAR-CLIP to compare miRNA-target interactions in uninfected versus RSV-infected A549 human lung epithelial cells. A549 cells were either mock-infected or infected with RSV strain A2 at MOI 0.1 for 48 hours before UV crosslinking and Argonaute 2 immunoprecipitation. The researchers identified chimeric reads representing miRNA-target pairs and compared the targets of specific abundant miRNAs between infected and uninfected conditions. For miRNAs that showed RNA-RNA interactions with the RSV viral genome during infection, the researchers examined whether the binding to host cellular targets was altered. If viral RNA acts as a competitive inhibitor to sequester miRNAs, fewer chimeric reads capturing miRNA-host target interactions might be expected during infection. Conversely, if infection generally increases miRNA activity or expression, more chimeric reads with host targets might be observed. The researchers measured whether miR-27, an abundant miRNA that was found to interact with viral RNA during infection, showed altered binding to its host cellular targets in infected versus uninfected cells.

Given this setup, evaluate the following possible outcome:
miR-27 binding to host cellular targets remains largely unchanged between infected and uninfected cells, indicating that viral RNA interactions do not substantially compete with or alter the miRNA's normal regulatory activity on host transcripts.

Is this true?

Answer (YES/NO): NO